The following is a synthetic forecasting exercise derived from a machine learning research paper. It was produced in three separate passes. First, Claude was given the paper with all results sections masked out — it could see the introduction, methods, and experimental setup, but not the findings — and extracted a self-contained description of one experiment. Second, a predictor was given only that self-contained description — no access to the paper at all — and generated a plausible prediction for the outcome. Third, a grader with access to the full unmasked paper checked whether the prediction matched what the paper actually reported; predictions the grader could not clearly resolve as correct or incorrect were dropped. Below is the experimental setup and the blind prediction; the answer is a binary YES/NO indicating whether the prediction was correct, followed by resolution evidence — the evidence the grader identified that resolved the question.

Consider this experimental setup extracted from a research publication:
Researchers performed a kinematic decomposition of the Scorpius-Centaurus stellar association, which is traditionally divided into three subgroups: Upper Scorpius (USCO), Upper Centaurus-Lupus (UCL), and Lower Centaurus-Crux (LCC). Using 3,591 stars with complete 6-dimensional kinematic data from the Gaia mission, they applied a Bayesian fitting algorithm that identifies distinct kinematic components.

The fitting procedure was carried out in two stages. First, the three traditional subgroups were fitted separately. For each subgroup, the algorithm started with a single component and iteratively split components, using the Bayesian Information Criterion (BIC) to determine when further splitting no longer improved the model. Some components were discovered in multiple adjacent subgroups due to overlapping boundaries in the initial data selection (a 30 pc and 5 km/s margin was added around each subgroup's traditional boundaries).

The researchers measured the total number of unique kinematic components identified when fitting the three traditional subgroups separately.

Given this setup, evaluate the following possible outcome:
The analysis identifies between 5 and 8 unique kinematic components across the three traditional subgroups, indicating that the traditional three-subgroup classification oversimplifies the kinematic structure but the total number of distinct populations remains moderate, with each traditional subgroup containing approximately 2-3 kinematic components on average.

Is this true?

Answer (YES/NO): NO